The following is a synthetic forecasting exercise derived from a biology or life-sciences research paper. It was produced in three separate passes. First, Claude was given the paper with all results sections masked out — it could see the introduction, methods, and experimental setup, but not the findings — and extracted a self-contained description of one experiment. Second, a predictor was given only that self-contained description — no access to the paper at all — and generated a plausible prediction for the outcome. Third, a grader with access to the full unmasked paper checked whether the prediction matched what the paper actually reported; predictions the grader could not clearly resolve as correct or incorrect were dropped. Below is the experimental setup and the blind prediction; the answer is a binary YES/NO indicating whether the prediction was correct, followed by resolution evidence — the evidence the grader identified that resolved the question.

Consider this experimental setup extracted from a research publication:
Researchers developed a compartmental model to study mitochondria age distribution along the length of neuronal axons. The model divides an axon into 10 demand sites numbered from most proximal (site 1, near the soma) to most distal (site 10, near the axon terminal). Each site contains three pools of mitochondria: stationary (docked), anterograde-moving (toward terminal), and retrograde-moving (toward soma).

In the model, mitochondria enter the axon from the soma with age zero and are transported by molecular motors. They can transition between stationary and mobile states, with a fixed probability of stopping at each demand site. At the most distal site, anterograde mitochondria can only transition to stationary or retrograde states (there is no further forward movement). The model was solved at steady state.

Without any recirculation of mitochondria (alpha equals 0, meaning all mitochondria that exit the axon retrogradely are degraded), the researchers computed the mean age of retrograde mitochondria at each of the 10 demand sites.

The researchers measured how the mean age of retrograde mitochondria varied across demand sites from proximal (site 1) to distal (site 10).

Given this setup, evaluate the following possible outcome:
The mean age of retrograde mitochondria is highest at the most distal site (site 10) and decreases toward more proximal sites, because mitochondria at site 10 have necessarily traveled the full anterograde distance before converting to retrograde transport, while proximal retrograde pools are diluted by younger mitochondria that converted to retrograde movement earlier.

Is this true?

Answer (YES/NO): YES